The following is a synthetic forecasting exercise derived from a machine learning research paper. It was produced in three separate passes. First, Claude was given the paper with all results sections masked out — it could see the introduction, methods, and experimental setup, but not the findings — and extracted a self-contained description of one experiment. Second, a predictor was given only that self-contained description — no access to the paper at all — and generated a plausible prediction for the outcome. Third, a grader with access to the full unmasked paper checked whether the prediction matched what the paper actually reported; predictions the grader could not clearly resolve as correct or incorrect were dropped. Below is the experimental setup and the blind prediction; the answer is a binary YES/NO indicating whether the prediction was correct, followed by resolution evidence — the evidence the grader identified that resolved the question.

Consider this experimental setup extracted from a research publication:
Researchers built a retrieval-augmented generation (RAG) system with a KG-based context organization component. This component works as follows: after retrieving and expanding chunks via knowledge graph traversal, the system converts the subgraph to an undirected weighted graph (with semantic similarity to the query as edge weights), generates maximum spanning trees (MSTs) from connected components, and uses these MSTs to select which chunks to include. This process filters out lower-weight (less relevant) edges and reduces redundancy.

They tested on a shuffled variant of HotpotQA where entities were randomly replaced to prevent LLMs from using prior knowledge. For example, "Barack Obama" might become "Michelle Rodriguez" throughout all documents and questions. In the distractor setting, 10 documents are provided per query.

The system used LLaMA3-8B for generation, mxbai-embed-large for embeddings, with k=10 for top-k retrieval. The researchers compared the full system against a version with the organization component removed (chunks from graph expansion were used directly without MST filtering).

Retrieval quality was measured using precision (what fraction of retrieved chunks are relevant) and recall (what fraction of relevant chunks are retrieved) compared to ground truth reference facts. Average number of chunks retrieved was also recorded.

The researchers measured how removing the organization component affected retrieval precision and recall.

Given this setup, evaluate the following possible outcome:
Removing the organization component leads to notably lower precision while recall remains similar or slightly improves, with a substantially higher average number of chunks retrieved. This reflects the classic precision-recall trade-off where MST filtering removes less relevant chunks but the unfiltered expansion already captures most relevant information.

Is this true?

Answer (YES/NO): YES